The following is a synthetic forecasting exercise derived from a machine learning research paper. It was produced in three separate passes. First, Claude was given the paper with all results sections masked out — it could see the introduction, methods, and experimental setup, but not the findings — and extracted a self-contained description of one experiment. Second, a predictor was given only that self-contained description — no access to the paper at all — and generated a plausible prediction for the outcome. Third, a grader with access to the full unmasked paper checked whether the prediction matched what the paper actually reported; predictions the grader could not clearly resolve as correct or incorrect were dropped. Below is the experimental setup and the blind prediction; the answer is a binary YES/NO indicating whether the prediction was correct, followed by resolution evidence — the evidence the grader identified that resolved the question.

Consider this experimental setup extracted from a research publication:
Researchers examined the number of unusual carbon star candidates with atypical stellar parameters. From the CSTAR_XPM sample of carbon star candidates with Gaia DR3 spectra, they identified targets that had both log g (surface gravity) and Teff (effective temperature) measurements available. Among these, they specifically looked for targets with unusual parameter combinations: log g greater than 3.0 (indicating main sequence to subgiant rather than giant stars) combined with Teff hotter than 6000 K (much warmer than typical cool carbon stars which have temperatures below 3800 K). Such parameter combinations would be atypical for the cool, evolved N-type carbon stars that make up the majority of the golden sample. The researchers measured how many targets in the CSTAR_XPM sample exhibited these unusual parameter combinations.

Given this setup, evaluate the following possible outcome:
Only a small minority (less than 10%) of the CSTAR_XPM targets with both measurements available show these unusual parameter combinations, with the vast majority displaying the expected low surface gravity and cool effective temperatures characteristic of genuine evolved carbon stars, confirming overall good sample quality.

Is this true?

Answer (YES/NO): YES